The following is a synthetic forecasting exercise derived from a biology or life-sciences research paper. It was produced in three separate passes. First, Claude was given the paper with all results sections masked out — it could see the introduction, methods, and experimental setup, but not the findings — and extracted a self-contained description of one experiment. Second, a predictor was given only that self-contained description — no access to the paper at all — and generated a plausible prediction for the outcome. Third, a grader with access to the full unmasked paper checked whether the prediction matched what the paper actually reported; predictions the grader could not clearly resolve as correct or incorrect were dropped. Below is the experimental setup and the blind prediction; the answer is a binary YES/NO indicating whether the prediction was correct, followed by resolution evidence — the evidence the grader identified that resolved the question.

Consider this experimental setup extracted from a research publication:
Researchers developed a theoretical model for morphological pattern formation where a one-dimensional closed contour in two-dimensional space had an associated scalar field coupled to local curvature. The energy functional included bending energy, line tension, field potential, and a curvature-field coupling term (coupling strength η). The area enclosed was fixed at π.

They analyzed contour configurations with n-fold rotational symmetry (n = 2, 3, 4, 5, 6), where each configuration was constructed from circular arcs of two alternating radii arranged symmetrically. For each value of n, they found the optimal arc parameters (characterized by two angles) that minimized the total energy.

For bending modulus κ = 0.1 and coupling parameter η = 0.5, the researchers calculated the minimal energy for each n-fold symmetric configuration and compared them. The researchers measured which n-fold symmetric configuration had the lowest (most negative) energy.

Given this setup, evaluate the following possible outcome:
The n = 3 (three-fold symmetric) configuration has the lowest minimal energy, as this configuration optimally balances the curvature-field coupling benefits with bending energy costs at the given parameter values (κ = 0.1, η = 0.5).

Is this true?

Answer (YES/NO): NO